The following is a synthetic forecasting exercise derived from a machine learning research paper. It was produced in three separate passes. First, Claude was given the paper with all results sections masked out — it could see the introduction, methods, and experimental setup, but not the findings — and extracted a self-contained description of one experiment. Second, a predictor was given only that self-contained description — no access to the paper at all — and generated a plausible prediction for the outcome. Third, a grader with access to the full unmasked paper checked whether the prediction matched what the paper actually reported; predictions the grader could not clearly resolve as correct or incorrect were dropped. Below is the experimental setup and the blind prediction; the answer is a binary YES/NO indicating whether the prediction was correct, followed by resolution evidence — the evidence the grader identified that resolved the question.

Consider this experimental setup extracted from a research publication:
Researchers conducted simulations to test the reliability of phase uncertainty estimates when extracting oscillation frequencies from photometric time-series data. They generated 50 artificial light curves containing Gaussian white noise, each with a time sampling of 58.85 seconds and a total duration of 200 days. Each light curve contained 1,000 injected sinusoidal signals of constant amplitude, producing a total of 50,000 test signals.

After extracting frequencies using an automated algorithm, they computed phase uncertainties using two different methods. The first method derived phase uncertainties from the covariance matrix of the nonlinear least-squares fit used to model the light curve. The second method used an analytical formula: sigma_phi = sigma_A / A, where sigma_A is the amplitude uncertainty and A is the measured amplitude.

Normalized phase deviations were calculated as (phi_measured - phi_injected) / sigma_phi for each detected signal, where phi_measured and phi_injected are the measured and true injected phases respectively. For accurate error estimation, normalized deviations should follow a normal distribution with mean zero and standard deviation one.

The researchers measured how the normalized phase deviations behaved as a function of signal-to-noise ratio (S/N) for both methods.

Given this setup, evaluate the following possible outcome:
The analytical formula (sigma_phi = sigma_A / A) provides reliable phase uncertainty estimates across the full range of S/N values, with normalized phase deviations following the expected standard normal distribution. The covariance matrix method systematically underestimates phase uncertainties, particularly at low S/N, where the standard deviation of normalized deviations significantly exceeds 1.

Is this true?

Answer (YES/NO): NO